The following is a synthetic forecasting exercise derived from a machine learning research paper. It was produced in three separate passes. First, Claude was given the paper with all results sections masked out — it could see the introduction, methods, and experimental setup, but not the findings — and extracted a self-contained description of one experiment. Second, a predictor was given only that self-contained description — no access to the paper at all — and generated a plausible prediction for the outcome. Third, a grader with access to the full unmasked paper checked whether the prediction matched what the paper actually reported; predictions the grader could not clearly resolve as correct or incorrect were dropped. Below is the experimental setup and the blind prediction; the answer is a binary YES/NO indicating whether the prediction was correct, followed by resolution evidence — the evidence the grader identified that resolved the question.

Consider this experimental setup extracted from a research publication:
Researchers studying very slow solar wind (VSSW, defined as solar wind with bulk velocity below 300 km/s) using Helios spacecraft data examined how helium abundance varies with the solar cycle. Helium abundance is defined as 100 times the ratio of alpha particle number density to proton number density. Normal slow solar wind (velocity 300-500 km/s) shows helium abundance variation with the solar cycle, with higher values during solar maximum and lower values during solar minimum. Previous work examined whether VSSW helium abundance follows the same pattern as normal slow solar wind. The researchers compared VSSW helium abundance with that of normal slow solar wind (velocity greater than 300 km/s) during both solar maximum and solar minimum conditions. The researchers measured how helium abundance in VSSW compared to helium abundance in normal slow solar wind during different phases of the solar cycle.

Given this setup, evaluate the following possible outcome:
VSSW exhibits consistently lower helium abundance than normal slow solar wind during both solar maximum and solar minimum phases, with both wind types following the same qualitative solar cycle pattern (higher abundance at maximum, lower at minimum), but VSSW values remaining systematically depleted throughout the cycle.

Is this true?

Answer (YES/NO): NO